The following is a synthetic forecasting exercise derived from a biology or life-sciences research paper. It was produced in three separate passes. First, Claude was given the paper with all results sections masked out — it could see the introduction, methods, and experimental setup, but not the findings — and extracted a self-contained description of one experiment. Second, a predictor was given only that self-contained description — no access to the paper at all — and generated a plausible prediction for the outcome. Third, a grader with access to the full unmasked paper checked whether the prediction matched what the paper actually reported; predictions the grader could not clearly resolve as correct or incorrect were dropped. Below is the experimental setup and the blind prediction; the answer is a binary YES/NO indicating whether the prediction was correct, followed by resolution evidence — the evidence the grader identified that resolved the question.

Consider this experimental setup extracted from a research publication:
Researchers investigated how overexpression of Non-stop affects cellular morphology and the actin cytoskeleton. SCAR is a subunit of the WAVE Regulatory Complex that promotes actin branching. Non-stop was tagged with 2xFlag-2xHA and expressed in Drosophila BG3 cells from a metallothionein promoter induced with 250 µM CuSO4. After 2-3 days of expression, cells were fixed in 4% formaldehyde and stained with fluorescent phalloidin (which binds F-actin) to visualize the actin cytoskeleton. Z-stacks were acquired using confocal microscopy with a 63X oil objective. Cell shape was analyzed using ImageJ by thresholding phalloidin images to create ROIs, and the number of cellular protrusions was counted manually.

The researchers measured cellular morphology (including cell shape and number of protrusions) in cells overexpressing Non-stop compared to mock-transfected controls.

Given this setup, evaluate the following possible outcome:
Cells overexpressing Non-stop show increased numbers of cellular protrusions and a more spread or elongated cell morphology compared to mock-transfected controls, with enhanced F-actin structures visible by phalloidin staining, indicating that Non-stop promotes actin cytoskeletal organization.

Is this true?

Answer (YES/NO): NO